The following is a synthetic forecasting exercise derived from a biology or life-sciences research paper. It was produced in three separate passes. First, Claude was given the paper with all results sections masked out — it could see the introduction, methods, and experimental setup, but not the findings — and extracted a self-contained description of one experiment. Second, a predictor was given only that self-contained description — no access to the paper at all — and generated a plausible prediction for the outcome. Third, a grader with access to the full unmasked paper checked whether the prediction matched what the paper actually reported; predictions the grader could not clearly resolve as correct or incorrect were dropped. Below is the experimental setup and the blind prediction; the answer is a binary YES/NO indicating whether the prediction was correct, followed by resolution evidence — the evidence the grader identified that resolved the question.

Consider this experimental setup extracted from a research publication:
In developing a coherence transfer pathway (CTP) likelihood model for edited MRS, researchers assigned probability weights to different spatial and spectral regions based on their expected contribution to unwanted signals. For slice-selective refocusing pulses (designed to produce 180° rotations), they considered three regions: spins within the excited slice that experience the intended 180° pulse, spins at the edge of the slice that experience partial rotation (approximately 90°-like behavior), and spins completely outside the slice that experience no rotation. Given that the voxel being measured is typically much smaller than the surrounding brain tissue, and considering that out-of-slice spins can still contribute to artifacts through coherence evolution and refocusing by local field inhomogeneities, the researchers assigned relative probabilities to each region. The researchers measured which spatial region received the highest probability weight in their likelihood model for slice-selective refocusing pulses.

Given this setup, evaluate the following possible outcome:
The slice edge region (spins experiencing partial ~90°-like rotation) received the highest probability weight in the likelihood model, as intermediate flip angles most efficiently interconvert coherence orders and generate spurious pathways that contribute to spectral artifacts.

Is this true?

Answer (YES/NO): NO